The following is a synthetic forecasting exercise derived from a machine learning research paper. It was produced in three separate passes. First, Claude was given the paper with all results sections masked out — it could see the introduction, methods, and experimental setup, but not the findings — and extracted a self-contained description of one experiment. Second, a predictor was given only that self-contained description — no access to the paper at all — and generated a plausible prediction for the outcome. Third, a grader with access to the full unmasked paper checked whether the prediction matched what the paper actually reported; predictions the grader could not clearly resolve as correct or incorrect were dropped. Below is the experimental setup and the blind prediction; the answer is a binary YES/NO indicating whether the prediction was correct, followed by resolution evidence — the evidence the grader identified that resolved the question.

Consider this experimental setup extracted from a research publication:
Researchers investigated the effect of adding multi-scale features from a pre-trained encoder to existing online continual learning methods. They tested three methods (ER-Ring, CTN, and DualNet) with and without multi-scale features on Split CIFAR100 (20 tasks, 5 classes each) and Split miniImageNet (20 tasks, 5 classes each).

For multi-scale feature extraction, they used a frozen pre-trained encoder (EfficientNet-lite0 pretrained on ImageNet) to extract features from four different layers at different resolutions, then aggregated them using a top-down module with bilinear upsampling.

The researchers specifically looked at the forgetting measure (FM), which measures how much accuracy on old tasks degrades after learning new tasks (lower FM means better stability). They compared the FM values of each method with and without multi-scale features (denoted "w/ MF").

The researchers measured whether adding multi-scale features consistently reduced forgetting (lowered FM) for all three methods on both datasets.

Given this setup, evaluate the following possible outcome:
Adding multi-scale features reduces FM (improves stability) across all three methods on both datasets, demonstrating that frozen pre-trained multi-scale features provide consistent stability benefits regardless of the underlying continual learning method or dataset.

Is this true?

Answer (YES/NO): NO